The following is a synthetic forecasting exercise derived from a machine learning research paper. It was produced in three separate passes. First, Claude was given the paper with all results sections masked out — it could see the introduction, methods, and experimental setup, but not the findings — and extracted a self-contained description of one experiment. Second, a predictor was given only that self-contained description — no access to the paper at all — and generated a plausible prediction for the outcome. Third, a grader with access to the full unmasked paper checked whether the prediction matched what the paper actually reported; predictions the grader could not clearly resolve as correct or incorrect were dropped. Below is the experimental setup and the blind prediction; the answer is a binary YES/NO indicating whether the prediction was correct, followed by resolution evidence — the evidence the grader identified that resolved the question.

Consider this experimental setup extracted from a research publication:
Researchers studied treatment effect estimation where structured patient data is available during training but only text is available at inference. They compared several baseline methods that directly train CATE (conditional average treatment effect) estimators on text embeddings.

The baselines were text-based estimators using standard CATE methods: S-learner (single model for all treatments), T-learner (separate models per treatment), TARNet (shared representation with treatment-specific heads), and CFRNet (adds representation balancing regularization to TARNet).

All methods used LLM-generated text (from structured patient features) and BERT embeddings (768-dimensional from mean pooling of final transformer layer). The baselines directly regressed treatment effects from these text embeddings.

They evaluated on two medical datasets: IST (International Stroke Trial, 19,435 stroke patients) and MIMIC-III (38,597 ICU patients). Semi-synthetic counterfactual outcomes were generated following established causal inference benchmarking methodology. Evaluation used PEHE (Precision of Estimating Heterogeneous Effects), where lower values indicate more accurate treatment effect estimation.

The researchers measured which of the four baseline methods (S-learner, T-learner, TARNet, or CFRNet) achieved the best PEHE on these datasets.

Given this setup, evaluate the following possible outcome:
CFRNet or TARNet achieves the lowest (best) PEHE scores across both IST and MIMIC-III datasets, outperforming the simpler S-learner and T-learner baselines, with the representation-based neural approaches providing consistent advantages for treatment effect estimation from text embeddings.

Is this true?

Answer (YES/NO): YES